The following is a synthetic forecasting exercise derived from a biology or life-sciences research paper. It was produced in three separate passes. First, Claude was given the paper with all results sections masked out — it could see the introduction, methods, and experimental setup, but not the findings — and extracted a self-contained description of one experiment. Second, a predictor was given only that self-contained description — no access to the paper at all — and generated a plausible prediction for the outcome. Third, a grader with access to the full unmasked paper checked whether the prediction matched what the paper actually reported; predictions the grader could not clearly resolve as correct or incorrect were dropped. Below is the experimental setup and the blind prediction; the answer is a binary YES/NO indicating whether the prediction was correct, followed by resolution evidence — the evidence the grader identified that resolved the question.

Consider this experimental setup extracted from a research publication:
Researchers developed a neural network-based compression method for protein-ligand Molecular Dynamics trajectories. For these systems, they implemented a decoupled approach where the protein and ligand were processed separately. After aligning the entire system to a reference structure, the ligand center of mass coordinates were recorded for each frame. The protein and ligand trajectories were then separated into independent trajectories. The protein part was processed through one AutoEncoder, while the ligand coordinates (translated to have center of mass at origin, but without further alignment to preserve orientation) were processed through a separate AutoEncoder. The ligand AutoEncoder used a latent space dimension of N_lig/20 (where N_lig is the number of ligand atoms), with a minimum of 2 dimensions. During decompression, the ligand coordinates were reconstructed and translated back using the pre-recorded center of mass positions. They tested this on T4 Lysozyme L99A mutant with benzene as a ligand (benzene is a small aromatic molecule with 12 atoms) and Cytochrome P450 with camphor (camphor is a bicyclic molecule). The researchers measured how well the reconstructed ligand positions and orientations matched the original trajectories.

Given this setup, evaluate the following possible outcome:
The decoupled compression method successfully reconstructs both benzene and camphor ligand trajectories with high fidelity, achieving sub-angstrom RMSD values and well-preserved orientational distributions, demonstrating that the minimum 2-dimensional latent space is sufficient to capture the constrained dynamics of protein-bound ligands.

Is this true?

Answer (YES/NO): NO